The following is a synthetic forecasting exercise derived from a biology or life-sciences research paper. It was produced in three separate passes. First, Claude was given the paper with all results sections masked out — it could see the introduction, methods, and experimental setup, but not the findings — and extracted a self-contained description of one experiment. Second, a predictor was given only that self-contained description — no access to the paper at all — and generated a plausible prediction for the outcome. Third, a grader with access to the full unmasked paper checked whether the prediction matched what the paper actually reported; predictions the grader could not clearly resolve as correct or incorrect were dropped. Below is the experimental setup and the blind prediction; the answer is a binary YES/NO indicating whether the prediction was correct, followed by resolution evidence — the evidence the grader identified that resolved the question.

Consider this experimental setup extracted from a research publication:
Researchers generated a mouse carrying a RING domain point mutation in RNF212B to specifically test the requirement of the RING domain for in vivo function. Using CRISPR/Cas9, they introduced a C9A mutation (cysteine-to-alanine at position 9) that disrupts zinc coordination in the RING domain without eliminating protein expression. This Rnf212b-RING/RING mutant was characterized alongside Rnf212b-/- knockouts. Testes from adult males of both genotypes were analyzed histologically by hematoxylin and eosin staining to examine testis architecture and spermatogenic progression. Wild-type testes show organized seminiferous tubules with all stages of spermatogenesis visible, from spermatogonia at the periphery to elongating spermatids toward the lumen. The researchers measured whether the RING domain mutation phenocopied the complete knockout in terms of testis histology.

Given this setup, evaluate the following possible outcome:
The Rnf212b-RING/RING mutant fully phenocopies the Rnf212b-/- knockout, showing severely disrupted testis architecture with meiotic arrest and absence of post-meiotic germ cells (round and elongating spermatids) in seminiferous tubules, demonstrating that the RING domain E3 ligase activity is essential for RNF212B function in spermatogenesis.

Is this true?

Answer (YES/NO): YES